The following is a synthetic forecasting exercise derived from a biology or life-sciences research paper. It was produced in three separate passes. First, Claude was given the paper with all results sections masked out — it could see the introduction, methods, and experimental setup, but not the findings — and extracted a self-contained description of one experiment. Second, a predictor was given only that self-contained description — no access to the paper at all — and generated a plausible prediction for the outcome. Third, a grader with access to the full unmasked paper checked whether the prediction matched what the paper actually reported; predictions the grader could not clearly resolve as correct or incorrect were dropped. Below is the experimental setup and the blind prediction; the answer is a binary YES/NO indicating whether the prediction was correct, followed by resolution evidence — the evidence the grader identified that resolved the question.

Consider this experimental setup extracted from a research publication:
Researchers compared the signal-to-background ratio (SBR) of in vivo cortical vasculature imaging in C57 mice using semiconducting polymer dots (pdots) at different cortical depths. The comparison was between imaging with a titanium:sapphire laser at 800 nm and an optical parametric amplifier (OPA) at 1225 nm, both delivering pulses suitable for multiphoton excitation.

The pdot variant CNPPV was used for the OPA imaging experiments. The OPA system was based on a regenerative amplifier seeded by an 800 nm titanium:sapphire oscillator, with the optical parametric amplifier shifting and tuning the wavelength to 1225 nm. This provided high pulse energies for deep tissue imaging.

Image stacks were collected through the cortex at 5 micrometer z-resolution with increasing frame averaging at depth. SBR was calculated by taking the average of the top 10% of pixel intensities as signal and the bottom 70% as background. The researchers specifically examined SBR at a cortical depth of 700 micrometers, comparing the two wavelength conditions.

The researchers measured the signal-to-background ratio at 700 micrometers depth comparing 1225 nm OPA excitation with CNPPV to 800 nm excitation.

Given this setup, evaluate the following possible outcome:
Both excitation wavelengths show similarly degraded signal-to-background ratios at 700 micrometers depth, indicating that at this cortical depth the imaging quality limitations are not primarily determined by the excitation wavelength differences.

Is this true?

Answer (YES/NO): NO